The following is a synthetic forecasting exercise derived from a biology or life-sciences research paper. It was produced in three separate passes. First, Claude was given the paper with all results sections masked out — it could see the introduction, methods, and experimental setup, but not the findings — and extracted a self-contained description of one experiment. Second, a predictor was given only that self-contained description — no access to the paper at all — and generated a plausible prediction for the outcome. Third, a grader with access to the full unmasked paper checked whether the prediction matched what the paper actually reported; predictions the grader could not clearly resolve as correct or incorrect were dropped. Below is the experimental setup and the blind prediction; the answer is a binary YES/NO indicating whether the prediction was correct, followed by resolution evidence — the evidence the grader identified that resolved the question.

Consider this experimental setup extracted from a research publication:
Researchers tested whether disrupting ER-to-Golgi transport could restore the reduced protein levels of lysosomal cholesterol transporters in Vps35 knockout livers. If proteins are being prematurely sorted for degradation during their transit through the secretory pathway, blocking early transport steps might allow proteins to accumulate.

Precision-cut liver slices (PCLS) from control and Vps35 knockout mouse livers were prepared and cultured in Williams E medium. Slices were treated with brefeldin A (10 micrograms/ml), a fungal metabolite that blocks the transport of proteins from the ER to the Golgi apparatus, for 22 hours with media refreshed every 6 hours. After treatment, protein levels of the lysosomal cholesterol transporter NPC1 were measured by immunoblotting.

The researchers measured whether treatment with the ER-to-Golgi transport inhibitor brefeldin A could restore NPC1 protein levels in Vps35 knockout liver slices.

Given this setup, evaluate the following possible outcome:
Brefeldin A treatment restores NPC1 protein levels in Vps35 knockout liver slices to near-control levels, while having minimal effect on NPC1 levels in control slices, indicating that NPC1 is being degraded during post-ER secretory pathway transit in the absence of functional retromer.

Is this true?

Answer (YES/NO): NO